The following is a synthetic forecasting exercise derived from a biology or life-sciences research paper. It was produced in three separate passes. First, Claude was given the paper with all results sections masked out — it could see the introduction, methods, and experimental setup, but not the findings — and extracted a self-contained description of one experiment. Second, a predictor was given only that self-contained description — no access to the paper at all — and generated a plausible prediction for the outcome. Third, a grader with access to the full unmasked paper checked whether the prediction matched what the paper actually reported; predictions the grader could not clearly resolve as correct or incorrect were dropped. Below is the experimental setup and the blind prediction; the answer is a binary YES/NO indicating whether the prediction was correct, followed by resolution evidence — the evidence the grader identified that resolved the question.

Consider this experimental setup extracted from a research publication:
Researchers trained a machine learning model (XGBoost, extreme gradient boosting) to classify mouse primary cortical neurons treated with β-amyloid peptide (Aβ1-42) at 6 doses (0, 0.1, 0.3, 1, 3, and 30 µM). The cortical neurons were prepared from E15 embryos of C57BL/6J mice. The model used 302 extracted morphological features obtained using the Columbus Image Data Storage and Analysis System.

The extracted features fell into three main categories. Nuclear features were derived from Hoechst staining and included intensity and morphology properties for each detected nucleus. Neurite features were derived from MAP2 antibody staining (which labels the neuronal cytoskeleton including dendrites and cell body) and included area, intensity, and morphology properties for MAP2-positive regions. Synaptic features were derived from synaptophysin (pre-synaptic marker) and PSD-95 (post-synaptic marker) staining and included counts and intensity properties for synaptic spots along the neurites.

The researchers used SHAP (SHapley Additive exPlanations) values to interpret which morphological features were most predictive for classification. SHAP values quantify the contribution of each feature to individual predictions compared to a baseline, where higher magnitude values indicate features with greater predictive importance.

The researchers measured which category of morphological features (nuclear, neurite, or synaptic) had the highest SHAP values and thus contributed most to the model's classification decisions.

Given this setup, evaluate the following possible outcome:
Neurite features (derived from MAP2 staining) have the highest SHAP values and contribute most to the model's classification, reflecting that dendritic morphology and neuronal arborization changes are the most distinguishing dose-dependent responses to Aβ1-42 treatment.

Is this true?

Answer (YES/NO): NO